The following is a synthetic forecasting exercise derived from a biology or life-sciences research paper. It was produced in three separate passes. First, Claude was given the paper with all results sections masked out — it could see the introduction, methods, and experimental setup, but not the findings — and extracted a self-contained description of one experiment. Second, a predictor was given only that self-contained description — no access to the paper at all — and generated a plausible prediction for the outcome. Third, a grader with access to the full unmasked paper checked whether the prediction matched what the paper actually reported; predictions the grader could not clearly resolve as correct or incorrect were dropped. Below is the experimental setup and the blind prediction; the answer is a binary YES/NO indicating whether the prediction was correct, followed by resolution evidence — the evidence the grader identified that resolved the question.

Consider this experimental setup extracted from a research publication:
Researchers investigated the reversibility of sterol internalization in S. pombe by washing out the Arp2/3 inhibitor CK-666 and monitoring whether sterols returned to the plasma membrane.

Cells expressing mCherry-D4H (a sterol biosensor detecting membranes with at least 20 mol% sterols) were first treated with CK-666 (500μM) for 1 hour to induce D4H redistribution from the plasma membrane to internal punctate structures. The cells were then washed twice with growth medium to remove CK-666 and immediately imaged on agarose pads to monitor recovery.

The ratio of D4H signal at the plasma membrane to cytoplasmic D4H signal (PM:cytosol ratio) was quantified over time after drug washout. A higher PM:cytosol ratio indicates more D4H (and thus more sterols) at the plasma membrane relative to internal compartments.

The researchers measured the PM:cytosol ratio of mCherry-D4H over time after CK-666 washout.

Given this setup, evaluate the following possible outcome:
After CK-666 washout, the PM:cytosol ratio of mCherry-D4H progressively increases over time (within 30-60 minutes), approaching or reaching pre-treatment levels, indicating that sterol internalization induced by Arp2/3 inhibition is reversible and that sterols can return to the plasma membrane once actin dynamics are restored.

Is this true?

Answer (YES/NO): YES